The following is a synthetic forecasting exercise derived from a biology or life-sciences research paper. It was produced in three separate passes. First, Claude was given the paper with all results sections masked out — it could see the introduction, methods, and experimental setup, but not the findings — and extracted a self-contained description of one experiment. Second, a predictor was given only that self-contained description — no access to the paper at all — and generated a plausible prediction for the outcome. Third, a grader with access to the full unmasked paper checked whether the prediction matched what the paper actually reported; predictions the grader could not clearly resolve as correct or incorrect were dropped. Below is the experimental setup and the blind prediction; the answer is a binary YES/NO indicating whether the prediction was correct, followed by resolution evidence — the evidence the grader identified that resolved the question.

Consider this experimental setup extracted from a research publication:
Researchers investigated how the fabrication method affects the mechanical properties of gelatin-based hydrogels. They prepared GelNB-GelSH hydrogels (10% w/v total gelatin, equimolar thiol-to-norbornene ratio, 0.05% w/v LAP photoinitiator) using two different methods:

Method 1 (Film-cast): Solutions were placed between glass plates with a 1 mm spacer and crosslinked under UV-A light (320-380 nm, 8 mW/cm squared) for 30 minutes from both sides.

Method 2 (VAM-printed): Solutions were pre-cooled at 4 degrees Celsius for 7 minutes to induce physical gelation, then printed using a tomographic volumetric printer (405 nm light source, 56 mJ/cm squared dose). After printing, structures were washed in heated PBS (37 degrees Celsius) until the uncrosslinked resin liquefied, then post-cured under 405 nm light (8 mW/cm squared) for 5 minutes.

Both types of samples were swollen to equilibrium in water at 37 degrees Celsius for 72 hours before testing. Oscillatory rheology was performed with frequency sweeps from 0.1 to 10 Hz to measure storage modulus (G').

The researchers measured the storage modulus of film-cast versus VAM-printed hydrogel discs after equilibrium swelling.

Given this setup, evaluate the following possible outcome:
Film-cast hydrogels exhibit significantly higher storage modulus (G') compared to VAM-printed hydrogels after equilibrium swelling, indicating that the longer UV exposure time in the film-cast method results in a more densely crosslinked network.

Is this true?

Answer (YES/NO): NO